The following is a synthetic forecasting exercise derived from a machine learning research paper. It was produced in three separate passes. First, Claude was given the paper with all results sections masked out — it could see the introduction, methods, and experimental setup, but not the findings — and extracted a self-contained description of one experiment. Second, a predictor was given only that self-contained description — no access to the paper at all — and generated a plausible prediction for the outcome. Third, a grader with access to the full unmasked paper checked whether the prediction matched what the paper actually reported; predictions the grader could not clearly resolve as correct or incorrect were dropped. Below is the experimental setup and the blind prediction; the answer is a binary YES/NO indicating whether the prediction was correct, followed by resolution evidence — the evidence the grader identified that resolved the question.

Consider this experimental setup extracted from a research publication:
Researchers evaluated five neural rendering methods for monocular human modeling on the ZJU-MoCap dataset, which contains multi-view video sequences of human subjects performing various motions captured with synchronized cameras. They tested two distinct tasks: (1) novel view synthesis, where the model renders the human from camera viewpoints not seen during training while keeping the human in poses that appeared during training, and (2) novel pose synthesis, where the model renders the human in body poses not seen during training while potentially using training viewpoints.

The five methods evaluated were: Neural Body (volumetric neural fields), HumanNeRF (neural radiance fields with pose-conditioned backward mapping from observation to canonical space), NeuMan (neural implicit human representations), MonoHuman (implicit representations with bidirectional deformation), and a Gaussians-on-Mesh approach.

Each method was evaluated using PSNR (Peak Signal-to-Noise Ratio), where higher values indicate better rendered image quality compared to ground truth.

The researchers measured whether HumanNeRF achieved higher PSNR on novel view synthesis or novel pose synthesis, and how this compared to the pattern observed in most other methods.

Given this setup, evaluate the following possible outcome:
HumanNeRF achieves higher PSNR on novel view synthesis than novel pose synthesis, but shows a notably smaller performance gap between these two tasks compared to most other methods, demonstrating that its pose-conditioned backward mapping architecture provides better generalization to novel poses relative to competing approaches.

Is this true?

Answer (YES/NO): NO